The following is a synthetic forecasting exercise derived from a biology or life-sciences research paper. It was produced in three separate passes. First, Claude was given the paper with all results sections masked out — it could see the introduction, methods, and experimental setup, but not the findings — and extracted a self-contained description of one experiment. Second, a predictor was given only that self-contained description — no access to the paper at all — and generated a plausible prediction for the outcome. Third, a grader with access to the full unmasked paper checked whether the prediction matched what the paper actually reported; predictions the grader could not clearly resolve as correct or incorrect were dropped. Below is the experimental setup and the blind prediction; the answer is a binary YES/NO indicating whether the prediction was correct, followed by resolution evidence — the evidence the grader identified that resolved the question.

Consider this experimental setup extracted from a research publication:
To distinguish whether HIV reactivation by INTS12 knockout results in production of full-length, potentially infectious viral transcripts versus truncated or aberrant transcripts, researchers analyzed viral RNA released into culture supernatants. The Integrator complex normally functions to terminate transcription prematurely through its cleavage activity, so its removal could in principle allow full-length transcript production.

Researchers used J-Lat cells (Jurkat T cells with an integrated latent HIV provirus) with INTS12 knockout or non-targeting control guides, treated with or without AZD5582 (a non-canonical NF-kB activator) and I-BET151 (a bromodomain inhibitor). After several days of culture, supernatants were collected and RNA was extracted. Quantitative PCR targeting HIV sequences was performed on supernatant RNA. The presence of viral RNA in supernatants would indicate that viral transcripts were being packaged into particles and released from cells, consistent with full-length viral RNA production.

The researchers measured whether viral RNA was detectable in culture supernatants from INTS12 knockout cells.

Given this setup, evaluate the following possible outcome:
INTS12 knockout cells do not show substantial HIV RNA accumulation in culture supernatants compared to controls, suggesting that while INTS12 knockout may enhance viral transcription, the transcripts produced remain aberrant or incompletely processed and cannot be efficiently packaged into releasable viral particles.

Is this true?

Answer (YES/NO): NO